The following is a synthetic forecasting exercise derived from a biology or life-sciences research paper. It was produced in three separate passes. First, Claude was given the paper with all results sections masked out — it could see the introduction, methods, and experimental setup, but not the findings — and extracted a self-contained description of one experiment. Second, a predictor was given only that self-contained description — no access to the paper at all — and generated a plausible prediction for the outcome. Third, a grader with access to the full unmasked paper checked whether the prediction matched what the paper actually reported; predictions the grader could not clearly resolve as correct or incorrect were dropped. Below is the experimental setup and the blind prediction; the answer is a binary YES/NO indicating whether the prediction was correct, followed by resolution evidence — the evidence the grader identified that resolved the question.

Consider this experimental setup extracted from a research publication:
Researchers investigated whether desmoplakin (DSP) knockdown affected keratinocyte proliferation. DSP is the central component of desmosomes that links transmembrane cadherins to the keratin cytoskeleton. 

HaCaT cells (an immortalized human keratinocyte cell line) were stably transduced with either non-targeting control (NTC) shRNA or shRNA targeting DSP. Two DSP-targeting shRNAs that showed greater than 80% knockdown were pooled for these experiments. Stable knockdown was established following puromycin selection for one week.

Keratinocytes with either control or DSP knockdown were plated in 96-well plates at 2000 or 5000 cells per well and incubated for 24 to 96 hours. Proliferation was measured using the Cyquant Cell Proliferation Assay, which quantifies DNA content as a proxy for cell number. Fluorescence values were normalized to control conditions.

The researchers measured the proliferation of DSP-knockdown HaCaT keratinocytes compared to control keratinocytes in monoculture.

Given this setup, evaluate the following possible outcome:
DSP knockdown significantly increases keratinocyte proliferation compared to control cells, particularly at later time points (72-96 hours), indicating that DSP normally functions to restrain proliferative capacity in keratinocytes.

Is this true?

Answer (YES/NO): NO